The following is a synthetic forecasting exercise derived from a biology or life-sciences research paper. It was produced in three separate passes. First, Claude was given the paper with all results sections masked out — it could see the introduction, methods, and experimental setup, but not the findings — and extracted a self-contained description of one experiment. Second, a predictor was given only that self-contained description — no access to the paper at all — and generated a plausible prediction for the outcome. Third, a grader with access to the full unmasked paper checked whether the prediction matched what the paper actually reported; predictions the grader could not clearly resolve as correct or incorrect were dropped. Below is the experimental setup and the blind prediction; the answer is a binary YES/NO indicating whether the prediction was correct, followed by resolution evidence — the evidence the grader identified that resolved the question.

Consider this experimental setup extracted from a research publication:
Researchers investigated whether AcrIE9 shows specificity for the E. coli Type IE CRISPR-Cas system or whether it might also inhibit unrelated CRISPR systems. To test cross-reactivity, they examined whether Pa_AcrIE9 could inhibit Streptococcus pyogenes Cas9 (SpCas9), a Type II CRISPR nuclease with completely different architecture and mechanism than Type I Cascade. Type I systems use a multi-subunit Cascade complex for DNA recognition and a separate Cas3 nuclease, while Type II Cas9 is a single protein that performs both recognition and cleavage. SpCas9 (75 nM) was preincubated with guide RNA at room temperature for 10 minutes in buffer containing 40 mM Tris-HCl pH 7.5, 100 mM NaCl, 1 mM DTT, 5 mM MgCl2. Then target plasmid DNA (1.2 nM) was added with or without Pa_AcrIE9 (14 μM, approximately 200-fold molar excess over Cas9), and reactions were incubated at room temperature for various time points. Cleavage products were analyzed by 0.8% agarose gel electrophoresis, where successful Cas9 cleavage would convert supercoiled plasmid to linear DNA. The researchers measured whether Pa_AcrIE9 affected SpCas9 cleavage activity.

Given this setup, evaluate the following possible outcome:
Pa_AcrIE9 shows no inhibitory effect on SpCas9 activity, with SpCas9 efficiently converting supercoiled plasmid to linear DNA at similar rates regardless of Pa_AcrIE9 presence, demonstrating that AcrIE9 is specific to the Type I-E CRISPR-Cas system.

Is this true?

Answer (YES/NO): YES